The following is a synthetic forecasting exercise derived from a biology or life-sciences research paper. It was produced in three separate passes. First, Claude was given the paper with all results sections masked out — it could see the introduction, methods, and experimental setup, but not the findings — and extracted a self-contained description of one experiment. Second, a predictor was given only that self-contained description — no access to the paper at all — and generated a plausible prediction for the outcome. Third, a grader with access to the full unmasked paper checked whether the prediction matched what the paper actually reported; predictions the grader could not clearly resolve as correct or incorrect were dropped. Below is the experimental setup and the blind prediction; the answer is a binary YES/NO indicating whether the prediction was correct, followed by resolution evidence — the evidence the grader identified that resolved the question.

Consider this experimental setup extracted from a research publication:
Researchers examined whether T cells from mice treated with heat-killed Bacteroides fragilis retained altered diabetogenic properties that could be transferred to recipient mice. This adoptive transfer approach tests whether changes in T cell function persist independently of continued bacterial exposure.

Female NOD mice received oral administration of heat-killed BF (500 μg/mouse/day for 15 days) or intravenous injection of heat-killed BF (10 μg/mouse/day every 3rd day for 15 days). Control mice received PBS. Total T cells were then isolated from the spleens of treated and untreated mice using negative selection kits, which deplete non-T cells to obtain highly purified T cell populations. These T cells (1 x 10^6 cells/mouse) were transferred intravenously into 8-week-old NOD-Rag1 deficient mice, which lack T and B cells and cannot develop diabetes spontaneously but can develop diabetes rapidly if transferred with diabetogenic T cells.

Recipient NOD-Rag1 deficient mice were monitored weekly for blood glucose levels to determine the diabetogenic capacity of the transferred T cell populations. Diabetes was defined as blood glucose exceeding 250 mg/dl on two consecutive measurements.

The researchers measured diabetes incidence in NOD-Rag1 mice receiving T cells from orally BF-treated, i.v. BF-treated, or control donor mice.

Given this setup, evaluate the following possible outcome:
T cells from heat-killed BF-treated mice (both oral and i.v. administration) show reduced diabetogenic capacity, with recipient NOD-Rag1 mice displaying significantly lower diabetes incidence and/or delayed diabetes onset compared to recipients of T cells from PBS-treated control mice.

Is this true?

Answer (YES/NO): NO